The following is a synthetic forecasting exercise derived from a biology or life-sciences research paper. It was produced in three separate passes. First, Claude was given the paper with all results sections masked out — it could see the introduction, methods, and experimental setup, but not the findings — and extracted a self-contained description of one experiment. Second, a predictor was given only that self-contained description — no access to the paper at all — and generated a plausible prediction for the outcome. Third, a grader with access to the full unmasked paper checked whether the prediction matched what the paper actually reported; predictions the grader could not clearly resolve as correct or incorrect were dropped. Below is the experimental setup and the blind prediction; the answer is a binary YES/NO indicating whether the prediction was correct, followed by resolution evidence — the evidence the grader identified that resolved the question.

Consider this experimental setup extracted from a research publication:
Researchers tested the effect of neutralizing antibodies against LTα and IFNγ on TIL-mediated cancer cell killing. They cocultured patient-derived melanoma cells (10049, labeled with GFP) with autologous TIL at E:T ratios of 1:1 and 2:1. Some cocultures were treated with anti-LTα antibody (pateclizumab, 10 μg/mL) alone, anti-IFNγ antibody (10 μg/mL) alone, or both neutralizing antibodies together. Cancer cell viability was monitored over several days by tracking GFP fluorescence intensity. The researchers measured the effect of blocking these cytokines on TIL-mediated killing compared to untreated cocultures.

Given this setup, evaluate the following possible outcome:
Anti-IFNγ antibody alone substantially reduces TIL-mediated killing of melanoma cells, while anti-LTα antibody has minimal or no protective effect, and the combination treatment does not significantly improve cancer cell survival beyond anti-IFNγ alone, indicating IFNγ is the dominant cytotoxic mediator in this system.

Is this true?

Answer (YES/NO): NO